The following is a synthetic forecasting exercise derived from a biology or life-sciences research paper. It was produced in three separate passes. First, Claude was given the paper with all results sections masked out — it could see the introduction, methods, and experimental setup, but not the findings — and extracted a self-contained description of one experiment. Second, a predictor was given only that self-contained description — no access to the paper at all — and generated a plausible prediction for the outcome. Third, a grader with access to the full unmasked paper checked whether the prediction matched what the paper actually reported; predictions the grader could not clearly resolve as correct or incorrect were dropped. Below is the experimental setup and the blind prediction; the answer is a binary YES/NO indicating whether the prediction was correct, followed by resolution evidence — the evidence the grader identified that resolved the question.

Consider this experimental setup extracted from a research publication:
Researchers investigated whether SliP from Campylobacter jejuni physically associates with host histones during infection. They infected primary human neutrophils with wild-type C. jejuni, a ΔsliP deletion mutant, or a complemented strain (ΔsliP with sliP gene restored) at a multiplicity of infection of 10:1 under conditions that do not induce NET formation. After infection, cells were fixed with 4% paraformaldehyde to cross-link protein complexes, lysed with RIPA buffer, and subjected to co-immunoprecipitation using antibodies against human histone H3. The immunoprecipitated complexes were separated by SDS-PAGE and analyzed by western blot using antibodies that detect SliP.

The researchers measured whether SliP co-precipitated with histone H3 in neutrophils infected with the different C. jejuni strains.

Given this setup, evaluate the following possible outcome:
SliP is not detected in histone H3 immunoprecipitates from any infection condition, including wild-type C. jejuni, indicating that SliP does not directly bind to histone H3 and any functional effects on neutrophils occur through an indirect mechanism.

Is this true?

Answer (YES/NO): NO